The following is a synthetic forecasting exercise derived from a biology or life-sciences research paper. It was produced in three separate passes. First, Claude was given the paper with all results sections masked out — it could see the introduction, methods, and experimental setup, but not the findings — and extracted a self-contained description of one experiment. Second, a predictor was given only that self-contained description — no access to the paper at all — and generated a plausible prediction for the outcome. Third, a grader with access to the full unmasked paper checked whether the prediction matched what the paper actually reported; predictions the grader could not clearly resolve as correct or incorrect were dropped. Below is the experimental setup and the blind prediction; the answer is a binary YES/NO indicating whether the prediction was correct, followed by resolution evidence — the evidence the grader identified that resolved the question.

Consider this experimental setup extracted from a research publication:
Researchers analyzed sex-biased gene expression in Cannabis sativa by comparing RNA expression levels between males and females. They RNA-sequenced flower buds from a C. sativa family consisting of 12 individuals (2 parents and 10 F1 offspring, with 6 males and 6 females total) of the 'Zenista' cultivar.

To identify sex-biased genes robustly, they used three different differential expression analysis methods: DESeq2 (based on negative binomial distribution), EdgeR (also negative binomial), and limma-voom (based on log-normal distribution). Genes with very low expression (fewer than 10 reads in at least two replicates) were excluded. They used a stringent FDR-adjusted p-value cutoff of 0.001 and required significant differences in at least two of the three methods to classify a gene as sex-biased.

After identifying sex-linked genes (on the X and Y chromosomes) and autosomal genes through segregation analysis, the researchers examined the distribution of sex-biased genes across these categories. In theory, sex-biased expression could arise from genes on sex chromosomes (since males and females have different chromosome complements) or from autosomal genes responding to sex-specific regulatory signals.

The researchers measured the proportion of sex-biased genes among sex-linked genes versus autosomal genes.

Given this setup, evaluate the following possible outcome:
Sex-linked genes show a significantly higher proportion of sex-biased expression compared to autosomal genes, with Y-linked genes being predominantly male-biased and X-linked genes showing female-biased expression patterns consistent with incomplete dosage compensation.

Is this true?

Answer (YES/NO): NO